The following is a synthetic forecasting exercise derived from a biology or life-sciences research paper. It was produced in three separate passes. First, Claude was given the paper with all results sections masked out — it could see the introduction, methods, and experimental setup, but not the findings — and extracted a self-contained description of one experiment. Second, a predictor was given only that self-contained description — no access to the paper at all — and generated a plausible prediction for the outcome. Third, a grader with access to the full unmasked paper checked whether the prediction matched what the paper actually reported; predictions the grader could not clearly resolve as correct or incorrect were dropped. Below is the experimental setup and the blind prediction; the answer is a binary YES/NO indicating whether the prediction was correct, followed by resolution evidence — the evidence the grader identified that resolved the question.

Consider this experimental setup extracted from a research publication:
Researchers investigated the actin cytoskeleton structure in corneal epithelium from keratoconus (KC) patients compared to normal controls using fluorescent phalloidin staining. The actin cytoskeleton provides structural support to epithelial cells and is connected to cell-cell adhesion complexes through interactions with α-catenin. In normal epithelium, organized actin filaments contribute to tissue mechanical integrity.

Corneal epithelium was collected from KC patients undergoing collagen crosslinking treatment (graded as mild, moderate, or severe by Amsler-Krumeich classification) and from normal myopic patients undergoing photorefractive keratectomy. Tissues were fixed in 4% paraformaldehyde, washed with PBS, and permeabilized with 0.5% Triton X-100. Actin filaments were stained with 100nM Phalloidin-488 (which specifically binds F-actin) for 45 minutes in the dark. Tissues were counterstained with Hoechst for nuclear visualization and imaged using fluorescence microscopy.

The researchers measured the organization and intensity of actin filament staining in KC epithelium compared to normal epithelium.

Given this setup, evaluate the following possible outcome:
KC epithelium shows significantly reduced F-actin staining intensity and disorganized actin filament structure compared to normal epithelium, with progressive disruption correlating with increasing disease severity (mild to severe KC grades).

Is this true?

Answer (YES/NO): NO